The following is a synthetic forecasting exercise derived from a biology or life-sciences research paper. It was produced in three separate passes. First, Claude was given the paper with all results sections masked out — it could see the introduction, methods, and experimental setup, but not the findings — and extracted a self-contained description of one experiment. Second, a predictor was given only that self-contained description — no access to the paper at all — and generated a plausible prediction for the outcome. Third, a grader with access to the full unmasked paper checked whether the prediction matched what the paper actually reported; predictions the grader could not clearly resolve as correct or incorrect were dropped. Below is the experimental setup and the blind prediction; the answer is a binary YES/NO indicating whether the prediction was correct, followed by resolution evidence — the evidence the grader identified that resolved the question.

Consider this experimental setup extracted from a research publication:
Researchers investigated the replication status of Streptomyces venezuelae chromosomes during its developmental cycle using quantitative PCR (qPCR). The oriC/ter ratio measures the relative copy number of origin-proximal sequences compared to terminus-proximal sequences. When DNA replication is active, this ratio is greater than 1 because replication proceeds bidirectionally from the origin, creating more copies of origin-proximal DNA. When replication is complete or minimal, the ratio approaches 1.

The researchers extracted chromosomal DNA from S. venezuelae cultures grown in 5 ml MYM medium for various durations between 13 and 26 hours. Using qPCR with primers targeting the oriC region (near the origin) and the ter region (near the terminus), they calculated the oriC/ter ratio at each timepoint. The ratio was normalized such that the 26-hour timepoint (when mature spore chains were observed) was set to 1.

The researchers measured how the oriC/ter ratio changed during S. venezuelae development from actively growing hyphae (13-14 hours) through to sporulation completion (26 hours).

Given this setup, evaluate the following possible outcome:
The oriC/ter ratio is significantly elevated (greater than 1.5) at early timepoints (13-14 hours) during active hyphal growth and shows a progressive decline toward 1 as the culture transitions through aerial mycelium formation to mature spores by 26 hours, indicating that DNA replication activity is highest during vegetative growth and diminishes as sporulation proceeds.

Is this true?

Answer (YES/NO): NO